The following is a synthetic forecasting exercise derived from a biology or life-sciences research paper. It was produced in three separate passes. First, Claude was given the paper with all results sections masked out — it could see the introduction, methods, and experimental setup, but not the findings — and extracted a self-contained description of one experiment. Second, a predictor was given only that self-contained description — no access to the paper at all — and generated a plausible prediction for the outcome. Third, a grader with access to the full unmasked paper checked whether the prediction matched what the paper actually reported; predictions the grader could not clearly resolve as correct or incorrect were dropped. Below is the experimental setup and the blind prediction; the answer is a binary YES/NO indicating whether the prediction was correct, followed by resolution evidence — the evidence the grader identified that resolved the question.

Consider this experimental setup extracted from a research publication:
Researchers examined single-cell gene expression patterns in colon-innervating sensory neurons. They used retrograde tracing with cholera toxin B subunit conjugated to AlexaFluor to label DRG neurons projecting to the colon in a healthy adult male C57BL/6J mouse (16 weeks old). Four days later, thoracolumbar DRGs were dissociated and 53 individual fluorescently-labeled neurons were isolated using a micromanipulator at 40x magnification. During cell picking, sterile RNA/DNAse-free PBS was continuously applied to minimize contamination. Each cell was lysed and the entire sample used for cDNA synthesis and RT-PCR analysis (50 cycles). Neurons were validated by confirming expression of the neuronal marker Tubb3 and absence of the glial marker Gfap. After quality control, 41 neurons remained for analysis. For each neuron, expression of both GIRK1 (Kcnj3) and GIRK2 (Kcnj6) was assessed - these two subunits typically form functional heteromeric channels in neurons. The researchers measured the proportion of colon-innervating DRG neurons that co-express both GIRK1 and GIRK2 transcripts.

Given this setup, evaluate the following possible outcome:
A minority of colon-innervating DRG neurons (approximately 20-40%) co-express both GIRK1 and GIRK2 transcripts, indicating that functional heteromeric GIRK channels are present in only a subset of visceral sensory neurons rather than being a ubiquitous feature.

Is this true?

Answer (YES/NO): NO